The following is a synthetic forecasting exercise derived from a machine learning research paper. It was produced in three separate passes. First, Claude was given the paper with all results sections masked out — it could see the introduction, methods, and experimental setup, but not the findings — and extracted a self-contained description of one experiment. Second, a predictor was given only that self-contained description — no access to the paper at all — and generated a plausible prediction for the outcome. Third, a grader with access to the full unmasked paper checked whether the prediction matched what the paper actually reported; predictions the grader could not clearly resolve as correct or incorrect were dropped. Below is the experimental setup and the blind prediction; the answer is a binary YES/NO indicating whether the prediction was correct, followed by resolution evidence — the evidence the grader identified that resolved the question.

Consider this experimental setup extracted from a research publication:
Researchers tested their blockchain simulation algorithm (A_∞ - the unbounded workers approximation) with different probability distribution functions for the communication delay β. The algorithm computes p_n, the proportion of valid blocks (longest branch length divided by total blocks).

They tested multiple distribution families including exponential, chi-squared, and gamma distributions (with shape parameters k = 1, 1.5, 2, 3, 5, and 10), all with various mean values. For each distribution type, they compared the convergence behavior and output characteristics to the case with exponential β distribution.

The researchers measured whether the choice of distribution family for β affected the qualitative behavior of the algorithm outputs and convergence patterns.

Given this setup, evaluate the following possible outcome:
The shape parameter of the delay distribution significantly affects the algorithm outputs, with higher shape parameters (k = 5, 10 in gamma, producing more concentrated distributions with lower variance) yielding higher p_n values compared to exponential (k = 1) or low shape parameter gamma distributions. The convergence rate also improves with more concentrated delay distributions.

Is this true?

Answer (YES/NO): NO